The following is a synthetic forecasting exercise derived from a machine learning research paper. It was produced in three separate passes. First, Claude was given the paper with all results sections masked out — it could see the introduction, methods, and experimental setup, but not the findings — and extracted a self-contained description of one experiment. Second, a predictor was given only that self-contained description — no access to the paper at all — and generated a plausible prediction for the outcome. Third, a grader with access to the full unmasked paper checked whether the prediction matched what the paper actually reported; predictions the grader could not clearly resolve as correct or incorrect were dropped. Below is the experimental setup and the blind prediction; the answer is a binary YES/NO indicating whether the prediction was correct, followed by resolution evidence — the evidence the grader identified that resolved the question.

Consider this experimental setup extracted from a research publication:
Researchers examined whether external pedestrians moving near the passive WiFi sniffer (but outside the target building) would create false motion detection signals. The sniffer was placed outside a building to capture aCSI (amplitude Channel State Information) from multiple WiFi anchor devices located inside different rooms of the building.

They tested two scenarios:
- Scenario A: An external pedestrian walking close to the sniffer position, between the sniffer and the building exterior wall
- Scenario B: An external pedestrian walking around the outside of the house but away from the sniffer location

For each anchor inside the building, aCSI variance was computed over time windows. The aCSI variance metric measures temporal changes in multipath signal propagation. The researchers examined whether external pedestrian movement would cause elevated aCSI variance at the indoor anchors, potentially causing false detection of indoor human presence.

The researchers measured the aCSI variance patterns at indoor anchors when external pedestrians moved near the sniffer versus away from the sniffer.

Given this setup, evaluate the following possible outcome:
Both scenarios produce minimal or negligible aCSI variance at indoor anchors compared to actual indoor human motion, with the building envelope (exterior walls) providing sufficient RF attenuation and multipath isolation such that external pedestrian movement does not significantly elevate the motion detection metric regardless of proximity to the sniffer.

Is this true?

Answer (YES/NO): NO